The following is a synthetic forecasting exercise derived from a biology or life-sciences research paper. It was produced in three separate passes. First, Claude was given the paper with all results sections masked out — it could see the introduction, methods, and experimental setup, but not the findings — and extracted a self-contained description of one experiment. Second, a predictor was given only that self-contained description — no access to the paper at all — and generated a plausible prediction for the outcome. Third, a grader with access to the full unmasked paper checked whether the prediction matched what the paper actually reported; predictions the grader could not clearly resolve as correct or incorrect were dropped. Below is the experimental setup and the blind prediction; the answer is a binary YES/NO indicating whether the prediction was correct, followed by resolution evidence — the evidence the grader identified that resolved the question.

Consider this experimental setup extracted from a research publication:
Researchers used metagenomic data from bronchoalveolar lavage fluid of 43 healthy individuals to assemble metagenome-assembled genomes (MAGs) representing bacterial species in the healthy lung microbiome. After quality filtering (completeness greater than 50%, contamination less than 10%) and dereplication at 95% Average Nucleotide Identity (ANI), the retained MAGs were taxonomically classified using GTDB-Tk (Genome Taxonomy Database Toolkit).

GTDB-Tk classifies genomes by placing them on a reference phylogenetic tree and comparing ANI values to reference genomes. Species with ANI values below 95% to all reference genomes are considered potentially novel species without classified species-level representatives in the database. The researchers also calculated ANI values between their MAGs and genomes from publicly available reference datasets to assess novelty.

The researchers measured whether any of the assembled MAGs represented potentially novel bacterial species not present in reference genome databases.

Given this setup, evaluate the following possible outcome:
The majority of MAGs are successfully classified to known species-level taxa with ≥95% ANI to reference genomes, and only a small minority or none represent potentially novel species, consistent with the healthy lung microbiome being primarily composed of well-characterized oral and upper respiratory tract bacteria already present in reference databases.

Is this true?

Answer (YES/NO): YES